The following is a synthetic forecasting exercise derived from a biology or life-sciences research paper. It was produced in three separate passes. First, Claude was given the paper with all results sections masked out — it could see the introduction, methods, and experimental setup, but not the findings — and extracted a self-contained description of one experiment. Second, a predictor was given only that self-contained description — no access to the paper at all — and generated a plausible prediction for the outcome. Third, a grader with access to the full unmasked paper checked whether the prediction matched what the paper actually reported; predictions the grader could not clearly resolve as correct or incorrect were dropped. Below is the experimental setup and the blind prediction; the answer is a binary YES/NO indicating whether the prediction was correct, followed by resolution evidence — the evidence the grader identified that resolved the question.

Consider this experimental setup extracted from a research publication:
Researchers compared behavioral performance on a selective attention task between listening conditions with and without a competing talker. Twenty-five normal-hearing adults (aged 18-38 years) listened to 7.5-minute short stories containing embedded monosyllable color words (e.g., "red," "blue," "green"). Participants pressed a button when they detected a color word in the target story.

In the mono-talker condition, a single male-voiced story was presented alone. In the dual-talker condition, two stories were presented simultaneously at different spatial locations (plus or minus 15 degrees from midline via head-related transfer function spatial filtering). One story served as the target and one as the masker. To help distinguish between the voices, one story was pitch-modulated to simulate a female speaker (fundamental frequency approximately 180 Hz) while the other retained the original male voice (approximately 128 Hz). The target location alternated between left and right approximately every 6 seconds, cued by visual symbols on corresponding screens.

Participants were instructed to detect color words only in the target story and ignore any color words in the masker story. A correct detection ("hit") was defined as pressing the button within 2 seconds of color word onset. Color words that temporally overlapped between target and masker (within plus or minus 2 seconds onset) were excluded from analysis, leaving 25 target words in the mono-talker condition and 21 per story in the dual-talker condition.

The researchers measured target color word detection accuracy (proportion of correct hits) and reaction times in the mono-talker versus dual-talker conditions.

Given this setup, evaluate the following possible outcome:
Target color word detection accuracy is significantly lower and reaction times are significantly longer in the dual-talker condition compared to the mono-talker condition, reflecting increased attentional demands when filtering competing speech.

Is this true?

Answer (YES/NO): NO